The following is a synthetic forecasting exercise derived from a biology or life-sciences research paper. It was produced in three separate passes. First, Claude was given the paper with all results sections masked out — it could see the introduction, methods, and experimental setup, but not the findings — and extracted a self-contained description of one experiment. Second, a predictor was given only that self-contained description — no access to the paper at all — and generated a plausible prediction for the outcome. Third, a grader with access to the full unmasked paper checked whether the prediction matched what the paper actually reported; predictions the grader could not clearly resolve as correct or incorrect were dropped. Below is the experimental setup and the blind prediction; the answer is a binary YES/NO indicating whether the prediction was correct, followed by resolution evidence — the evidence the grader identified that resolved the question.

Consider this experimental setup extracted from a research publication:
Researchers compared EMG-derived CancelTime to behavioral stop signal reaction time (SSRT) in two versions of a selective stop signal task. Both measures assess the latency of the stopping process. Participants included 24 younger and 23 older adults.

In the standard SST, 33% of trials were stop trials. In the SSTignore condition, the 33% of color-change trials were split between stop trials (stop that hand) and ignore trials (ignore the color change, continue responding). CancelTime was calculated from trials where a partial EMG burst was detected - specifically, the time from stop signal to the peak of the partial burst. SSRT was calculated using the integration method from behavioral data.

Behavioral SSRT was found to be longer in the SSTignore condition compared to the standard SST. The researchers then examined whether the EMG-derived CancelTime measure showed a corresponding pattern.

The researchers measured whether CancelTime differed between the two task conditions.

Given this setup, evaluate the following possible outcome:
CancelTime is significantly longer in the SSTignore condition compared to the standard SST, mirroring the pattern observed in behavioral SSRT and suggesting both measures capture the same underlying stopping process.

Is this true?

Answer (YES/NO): YES